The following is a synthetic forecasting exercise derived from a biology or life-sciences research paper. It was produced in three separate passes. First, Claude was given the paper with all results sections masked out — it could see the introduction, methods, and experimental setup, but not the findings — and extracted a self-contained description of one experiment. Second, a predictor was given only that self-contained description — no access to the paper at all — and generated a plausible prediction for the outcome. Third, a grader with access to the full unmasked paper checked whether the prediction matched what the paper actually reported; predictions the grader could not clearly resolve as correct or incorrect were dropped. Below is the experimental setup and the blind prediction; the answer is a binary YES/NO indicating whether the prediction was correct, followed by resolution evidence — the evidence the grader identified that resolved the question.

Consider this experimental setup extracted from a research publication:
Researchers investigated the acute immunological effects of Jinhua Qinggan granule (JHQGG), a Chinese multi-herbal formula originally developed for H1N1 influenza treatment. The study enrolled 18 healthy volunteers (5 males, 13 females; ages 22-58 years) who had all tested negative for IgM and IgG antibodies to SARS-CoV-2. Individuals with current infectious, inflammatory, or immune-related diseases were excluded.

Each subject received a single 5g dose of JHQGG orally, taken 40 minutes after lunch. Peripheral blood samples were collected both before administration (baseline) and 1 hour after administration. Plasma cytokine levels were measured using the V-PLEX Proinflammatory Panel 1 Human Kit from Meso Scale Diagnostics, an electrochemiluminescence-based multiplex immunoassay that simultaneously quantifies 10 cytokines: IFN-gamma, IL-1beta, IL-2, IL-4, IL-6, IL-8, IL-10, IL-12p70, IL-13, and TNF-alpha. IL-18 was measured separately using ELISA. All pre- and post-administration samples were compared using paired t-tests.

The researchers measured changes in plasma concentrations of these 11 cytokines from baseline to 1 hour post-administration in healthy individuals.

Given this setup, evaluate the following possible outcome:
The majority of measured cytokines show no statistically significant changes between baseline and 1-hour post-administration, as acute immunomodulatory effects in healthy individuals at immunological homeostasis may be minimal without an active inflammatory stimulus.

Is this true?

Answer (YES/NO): YES